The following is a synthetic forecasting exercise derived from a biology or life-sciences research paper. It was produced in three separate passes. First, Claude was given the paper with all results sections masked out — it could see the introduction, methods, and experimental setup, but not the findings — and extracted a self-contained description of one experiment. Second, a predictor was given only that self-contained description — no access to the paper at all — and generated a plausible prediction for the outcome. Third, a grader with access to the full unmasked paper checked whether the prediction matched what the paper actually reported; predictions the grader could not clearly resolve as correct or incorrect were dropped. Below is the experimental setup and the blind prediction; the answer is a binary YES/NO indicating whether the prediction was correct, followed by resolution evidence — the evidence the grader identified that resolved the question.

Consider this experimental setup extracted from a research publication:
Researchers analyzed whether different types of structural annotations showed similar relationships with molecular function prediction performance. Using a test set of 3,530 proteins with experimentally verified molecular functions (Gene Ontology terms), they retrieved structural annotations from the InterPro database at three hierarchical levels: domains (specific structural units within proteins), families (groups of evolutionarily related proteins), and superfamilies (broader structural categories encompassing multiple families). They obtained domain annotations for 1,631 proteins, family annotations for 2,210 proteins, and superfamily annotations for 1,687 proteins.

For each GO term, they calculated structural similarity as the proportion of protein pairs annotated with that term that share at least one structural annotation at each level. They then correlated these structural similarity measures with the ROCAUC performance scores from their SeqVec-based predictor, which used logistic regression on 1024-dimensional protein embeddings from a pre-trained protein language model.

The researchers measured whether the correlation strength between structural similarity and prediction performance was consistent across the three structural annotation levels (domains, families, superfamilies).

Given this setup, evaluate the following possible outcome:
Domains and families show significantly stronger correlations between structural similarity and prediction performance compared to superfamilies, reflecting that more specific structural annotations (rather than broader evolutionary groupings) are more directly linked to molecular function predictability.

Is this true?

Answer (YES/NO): YES